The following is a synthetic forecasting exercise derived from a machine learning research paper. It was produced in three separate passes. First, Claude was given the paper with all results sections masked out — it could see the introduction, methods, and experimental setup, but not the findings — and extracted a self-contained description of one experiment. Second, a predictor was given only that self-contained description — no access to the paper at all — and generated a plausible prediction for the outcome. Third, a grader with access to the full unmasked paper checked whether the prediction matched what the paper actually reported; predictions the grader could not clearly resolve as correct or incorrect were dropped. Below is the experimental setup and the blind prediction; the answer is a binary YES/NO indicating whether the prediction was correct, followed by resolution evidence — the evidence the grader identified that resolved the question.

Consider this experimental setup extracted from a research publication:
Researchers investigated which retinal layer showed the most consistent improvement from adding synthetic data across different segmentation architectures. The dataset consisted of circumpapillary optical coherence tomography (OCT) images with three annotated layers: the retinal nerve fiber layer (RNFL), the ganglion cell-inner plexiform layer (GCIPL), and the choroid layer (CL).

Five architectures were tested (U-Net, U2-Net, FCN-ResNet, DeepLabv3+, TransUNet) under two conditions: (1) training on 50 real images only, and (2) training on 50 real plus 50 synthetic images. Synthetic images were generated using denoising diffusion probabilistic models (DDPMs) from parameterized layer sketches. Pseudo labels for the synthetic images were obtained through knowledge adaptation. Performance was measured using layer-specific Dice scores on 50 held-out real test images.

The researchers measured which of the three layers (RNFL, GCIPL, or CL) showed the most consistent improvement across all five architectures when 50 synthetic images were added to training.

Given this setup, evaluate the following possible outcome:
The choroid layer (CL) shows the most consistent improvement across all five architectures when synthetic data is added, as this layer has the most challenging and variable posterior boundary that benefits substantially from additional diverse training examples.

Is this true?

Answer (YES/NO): NO